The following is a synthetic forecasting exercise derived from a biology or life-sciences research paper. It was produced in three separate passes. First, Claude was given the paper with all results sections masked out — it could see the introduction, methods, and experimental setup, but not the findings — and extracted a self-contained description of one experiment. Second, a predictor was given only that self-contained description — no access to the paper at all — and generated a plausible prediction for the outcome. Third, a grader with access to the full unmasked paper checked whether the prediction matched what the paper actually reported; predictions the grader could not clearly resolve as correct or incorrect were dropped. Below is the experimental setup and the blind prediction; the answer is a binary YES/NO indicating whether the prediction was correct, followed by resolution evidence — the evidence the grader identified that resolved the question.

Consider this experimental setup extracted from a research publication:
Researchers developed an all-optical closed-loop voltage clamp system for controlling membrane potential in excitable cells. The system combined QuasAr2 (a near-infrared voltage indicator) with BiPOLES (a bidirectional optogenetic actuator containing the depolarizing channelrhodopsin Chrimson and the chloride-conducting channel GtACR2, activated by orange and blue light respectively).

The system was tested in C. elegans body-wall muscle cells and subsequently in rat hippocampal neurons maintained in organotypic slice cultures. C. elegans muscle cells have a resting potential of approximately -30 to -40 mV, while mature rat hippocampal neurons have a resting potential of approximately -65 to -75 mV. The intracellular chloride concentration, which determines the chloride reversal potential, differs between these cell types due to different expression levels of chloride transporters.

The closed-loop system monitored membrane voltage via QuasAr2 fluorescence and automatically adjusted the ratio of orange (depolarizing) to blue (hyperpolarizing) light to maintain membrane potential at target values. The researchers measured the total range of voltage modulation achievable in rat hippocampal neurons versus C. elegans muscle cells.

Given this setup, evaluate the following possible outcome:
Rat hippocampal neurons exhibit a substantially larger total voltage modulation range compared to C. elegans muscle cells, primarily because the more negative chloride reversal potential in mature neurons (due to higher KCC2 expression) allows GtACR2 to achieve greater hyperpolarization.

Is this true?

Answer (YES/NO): NO